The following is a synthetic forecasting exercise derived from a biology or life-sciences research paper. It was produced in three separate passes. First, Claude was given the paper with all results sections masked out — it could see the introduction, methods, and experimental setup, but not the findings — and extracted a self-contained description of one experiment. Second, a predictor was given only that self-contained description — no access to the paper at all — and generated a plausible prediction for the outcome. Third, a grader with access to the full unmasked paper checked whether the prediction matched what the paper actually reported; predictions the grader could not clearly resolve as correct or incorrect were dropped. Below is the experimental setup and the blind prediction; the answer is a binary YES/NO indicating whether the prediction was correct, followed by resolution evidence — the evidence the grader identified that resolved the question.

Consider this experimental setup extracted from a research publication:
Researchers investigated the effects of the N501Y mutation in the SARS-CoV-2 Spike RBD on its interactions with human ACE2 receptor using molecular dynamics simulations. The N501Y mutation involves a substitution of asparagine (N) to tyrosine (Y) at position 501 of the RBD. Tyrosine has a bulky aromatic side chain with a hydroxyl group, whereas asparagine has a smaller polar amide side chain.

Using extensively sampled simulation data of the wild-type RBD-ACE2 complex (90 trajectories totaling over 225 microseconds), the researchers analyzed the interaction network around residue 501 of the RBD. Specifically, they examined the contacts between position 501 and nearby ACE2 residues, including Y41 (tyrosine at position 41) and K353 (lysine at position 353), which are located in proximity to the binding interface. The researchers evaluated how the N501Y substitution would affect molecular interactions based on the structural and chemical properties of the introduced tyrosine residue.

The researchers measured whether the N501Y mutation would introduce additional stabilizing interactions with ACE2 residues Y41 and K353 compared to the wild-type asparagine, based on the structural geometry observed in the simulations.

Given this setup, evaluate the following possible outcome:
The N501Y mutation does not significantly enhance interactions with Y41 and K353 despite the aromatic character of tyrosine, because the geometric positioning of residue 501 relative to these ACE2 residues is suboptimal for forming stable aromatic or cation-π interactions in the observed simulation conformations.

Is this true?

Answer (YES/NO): NO